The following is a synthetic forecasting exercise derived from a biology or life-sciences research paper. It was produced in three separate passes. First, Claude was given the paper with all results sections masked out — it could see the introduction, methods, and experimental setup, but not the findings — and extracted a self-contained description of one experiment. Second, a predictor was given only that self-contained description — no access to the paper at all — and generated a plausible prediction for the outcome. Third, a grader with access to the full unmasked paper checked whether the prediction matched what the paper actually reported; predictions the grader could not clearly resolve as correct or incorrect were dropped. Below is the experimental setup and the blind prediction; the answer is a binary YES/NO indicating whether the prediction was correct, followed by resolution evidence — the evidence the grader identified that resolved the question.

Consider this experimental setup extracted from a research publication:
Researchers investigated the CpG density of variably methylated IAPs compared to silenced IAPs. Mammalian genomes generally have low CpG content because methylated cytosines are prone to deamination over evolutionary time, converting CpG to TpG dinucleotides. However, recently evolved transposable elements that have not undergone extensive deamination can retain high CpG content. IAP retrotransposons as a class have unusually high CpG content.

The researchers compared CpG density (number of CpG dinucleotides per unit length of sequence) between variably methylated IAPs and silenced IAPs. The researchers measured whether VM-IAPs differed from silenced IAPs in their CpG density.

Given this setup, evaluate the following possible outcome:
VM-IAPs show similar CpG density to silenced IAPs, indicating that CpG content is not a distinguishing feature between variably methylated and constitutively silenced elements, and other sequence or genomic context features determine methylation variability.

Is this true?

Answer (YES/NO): YES